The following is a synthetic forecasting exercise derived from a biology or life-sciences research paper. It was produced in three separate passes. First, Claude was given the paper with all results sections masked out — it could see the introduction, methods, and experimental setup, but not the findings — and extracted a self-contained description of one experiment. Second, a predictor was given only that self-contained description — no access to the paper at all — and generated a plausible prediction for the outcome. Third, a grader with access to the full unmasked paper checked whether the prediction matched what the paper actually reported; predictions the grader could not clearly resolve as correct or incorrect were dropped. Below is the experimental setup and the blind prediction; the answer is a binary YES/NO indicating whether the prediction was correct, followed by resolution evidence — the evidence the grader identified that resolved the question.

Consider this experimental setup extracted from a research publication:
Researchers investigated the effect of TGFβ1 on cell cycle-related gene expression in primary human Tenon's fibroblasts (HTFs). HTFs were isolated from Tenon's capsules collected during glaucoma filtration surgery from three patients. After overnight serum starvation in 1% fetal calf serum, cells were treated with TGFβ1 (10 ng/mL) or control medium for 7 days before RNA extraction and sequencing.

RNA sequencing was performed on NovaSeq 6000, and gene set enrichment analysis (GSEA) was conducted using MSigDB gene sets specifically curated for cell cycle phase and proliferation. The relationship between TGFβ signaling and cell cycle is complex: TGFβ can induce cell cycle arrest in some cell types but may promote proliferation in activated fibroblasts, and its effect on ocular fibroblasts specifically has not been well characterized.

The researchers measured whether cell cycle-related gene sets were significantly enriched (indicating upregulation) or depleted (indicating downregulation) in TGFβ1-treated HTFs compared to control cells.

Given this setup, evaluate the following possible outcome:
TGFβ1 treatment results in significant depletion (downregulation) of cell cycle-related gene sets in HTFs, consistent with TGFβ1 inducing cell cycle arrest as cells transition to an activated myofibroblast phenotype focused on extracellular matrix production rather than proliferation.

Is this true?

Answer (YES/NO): YES